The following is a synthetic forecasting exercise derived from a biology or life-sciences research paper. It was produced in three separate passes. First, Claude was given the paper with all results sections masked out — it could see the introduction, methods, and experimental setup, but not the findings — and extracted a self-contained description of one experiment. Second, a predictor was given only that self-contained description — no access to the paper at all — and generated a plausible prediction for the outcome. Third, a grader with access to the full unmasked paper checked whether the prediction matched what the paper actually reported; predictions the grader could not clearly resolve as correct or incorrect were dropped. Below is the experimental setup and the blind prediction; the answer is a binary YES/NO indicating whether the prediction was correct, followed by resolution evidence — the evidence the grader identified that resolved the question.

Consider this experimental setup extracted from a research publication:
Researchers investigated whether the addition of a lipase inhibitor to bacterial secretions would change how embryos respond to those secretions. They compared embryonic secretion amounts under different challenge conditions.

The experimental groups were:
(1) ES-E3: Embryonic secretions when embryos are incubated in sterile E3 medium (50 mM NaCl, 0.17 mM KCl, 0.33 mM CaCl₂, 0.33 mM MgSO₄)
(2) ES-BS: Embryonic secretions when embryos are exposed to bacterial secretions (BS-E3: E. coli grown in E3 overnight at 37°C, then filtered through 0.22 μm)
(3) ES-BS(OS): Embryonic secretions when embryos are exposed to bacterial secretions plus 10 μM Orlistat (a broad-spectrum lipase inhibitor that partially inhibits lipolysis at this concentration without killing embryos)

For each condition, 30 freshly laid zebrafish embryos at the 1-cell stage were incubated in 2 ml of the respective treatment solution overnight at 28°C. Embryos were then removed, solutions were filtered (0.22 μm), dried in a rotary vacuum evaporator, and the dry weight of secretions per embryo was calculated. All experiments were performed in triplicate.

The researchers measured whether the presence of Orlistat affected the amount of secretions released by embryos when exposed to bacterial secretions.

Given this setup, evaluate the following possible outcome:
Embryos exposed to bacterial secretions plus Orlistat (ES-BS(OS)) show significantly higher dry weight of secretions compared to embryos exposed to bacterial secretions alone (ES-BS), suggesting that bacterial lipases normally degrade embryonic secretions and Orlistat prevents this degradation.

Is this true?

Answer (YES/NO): NO